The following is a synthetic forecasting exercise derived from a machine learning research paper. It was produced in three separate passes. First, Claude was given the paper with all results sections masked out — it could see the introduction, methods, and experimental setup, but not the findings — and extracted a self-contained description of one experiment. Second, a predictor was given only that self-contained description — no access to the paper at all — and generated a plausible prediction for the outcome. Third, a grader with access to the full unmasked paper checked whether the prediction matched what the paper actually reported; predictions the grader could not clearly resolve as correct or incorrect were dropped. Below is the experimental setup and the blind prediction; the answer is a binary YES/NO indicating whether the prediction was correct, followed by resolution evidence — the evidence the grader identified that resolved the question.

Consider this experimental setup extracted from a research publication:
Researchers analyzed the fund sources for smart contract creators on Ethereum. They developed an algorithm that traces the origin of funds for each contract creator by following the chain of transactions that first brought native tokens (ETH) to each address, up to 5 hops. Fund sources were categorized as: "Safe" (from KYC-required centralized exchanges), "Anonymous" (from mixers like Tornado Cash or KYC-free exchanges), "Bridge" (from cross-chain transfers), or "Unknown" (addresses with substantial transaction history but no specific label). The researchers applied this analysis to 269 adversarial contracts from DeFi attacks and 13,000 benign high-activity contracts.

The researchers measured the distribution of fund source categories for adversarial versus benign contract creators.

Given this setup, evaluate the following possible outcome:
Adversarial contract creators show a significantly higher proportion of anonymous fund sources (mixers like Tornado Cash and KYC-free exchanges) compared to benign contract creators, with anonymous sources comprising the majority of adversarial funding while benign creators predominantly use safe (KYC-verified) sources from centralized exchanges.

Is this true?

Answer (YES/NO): YES